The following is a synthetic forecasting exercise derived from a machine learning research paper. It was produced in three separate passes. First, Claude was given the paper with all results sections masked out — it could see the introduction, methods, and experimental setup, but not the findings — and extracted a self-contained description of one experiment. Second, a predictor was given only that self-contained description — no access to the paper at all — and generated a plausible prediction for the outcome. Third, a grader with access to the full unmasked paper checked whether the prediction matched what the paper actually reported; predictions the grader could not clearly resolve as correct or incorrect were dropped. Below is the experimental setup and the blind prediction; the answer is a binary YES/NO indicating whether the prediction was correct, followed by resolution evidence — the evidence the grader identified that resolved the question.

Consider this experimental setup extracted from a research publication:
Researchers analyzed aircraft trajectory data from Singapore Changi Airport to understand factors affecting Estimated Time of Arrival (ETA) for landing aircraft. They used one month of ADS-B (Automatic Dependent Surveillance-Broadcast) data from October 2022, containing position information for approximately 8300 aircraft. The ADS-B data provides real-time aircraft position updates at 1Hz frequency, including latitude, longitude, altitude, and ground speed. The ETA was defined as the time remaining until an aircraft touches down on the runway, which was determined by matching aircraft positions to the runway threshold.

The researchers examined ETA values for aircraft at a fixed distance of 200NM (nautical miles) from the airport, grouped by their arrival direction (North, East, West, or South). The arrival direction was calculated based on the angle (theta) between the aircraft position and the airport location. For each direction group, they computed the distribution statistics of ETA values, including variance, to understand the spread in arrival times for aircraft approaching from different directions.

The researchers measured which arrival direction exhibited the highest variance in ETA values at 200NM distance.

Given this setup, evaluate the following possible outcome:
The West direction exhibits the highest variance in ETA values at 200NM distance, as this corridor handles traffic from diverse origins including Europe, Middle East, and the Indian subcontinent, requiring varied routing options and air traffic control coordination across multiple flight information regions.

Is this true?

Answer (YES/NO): YES